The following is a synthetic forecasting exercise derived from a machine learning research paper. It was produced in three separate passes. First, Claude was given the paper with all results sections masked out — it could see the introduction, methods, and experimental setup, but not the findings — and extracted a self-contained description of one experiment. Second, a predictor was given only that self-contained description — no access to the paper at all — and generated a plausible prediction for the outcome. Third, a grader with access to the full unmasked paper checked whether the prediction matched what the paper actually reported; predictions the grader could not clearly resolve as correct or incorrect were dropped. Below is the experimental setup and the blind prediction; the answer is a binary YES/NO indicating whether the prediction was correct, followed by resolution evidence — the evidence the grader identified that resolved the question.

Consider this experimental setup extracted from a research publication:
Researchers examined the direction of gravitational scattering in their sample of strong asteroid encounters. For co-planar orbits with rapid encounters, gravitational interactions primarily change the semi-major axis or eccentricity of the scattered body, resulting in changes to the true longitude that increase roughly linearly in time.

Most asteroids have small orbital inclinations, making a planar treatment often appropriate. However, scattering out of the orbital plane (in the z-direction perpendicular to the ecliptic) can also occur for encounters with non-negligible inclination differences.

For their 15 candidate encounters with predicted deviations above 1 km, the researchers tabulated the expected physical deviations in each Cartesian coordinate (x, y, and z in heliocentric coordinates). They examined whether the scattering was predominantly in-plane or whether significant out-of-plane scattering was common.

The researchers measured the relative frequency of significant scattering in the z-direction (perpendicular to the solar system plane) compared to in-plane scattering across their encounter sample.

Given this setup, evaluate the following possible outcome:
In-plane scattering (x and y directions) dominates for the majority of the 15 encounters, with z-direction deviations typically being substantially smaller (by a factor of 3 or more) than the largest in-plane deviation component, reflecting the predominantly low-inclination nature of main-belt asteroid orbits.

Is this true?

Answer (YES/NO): NO